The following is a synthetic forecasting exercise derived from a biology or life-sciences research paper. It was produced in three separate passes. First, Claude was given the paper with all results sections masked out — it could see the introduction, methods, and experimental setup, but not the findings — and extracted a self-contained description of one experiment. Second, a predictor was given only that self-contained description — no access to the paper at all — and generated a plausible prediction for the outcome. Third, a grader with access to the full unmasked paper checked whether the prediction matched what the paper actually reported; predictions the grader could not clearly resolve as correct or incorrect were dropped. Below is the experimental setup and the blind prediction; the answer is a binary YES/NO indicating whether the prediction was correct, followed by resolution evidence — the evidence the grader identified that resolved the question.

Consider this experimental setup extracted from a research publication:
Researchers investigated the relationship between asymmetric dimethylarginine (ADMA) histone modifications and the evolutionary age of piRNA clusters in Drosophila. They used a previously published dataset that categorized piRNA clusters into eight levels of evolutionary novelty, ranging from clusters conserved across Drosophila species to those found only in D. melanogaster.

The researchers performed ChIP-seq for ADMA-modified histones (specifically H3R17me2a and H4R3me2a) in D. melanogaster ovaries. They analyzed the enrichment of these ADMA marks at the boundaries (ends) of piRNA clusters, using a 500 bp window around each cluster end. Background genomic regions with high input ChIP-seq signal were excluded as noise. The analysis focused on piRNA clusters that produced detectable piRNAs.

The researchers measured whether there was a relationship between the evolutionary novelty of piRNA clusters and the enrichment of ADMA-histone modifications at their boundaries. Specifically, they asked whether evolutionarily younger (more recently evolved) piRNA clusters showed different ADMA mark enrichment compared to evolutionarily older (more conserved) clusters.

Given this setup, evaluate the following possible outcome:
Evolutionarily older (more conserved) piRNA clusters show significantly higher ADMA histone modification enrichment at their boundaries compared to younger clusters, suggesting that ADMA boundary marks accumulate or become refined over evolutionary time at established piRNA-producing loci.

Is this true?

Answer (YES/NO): NO